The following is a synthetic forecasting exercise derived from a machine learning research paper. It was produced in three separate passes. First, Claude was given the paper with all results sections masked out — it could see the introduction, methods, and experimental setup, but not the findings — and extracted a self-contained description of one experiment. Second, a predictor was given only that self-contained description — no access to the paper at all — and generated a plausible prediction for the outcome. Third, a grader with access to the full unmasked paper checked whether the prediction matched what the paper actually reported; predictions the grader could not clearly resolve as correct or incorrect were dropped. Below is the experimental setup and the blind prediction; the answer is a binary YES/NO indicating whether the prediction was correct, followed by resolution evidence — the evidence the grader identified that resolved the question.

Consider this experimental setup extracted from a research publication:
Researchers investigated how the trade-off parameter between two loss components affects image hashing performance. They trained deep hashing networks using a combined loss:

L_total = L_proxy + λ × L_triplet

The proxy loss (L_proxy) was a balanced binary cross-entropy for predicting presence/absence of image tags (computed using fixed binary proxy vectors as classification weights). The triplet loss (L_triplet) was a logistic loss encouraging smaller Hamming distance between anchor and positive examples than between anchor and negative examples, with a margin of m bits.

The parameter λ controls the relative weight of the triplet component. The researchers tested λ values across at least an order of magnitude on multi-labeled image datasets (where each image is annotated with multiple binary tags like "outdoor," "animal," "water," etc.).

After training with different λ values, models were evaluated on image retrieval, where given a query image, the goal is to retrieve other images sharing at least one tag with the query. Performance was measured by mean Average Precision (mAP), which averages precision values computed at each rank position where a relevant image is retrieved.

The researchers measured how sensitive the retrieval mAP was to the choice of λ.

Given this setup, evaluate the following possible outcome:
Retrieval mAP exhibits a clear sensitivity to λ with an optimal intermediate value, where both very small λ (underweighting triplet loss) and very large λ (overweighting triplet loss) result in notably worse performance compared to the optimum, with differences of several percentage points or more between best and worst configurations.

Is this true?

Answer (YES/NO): NO